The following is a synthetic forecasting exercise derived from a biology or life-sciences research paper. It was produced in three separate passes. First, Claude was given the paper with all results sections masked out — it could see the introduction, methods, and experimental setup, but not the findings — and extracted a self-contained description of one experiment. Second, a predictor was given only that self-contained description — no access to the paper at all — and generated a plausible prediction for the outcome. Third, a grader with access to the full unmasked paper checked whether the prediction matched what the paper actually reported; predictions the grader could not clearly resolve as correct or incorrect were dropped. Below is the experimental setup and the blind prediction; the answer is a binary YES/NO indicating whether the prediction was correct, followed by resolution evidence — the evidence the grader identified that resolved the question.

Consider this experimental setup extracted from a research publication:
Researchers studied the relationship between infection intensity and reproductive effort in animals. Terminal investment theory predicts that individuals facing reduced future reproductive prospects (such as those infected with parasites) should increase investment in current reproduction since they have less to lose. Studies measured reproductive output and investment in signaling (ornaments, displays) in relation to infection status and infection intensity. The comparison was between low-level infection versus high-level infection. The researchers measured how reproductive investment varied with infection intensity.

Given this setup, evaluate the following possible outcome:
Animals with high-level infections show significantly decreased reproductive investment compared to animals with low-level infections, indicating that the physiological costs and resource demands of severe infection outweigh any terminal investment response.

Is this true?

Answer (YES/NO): NO